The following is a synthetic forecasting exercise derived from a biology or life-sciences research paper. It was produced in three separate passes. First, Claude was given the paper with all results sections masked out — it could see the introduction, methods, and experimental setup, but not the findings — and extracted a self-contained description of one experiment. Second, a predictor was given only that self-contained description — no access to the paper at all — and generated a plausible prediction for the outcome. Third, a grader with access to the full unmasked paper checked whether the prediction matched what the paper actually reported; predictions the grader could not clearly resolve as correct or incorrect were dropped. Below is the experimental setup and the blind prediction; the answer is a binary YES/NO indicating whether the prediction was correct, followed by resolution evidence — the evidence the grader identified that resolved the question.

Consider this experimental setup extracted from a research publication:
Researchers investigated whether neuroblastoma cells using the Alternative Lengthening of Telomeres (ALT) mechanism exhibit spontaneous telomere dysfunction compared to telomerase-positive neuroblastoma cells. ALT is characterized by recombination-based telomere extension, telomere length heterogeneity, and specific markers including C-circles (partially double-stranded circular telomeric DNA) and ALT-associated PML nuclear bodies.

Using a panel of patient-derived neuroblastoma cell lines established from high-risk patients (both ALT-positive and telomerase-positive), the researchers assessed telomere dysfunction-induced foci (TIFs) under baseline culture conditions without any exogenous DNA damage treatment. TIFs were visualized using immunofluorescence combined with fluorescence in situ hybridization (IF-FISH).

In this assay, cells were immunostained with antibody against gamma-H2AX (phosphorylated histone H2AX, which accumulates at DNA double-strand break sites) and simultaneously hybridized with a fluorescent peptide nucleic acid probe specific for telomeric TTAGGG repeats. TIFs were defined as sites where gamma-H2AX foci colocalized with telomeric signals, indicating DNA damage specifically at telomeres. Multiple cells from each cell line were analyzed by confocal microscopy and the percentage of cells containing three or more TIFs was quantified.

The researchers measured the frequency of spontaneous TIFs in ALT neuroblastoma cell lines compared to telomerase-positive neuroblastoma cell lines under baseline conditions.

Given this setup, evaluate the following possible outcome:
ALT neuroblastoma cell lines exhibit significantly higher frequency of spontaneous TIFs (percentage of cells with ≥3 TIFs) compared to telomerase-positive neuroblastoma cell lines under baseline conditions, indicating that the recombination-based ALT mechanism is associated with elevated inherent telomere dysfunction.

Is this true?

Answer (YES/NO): YES